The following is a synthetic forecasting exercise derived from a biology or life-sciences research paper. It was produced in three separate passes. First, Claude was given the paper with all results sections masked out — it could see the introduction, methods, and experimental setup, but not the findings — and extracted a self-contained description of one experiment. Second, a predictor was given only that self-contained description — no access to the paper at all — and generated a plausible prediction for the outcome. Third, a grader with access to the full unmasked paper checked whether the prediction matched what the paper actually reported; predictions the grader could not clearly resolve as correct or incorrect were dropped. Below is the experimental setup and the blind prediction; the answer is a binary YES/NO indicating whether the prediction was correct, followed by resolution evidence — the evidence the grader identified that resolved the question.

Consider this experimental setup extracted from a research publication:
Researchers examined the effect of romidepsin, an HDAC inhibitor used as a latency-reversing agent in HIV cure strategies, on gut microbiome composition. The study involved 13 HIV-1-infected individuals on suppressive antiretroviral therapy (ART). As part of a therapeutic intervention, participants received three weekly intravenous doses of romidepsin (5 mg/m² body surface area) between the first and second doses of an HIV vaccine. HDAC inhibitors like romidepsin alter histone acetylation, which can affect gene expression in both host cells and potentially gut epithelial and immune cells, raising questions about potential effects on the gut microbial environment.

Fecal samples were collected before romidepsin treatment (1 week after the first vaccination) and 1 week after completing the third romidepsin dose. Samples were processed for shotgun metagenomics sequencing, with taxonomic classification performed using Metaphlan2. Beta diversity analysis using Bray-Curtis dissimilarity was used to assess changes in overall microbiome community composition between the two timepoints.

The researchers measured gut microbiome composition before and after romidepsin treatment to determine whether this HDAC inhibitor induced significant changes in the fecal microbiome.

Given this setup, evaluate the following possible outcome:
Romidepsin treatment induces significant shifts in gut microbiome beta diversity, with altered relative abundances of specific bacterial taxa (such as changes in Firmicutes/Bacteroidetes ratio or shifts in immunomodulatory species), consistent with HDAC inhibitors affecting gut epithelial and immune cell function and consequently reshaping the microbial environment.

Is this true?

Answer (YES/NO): NO